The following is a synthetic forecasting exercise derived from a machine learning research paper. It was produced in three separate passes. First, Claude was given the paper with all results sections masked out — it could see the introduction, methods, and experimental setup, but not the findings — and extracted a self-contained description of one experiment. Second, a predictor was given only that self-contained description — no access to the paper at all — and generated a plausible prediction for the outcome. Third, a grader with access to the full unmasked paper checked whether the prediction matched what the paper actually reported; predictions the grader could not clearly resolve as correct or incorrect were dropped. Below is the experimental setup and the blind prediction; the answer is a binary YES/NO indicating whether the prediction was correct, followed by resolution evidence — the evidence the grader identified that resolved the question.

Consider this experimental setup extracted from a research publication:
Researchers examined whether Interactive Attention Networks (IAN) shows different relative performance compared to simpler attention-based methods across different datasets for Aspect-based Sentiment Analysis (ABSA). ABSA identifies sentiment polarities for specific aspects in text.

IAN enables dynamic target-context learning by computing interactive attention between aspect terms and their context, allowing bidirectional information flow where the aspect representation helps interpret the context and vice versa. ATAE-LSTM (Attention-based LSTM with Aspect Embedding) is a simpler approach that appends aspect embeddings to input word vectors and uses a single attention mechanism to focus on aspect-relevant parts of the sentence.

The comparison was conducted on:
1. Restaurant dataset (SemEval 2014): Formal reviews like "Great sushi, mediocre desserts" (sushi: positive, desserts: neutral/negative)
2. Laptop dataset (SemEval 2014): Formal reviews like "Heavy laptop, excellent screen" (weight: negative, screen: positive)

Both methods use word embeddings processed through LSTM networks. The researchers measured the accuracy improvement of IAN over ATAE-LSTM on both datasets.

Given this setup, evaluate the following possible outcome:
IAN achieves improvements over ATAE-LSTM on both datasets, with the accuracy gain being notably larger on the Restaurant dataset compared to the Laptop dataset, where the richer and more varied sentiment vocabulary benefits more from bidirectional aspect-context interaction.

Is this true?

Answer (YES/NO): NO